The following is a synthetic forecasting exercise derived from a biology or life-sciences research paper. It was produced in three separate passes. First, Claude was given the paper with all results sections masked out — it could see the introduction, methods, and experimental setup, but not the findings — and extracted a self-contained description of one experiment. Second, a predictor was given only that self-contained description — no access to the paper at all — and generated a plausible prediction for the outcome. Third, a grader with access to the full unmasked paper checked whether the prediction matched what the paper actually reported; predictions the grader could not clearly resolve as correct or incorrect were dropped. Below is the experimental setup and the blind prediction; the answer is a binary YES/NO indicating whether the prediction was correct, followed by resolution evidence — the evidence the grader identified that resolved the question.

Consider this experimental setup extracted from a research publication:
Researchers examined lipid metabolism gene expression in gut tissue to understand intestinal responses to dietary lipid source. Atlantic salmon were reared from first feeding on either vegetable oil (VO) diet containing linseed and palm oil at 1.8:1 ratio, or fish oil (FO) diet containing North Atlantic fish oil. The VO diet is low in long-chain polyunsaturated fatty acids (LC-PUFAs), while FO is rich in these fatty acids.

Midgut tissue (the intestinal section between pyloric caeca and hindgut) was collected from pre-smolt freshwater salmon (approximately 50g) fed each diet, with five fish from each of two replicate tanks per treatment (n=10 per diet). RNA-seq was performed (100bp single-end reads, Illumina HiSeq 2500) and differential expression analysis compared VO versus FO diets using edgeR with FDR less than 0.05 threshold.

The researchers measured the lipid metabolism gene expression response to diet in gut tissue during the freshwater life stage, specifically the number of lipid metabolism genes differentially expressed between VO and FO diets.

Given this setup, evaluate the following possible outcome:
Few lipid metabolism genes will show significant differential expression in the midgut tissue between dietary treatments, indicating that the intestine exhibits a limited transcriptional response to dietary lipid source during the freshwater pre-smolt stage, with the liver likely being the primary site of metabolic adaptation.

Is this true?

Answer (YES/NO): YES